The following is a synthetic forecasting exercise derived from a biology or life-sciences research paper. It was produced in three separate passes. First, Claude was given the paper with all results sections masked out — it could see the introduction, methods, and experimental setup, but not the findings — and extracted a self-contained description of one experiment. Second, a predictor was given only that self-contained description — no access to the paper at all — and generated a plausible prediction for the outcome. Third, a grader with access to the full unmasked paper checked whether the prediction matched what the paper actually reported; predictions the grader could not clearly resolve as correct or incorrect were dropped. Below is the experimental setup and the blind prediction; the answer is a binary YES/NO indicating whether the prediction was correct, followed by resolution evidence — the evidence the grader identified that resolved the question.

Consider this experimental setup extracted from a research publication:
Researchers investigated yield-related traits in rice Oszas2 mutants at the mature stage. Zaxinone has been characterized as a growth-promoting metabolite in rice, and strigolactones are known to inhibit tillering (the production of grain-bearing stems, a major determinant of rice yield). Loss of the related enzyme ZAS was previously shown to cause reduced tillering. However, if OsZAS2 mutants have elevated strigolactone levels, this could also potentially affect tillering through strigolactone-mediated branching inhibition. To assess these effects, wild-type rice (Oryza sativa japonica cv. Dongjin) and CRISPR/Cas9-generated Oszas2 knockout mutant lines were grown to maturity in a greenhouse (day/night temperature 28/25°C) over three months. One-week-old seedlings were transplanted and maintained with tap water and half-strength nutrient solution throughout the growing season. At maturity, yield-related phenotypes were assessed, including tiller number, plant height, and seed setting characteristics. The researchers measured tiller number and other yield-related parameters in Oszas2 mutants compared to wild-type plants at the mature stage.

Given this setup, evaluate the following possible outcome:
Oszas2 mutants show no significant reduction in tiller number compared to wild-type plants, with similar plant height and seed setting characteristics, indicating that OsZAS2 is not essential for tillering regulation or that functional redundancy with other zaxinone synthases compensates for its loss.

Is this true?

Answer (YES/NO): NO